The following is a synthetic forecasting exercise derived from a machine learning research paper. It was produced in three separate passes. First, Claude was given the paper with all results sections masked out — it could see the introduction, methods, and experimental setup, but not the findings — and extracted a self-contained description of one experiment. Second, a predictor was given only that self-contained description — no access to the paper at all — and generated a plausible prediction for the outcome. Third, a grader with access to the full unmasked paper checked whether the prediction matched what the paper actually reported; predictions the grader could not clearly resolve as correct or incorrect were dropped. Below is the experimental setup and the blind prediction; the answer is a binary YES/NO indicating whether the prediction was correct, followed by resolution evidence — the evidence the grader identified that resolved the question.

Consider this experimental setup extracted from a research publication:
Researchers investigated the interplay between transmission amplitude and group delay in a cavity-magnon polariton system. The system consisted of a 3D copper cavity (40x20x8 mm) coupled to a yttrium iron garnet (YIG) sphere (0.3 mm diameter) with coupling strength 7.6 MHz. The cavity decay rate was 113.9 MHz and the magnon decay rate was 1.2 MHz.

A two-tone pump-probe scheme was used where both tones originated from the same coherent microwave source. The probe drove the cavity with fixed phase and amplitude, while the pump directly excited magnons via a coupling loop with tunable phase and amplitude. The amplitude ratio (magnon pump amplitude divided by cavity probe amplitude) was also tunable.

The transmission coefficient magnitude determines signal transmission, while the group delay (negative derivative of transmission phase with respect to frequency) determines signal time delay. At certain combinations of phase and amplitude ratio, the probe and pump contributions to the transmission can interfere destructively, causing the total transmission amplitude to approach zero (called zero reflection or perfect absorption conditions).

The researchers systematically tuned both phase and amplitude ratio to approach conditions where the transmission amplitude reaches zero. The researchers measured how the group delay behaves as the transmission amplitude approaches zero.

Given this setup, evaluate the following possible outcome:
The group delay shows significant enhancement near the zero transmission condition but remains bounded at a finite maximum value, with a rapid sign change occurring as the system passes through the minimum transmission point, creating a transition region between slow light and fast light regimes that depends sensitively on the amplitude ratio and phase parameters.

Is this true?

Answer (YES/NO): NO